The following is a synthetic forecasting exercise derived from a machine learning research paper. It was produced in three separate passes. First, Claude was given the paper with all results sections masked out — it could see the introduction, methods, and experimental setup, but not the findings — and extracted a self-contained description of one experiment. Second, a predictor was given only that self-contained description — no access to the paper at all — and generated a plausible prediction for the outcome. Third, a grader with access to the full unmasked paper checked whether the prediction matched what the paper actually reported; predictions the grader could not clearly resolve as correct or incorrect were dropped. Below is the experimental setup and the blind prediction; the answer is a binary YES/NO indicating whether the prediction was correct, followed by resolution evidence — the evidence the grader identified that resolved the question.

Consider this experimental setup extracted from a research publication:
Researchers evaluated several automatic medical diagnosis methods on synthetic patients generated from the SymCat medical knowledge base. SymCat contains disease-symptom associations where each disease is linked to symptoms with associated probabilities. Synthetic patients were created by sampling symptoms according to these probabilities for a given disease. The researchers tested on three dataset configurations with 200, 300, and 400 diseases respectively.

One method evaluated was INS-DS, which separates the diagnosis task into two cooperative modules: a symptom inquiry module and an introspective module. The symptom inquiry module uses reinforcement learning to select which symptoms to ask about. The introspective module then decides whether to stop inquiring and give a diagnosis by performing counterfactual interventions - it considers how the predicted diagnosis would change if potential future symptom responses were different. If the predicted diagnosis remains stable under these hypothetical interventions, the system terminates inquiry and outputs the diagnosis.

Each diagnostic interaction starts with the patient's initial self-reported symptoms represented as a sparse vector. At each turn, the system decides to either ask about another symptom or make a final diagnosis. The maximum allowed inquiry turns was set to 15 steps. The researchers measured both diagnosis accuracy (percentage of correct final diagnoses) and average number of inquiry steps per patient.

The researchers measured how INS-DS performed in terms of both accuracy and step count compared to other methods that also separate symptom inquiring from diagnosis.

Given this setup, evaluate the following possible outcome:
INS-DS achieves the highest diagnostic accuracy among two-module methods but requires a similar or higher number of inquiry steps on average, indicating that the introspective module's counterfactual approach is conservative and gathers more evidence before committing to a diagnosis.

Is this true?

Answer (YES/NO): NO